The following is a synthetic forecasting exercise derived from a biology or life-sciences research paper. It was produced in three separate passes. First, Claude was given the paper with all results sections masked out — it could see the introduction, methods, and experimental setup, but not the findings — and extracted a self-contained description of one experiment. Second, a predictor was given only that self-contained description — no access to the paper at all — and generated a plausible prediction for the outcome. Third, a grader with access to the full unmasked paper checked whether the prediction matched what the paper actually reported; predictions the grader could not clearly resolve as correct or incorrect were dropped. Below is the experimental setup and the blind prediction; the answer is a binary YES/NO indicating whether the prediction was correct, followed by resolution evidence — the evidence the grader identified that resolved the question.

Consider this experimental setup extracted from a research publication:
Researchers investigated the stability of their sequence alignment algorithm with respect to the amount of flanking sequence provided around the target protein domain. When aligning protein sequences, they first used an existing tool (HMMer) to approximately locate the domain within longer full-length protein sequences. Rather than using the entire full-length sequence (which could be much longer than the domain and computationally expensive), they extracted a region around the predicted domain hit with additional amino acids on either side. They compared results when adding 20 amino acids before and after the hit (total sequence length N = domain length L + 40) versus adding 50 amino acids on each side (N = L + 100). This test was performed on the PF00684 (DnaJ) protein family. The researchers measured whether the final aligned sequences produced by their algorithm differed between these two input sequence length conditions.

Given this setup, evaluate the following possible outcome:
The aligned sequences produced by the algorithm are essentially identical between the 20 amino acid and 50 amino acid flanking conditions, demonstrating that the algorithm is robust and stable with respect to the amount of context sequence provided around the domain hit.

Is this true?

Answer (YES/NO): YES